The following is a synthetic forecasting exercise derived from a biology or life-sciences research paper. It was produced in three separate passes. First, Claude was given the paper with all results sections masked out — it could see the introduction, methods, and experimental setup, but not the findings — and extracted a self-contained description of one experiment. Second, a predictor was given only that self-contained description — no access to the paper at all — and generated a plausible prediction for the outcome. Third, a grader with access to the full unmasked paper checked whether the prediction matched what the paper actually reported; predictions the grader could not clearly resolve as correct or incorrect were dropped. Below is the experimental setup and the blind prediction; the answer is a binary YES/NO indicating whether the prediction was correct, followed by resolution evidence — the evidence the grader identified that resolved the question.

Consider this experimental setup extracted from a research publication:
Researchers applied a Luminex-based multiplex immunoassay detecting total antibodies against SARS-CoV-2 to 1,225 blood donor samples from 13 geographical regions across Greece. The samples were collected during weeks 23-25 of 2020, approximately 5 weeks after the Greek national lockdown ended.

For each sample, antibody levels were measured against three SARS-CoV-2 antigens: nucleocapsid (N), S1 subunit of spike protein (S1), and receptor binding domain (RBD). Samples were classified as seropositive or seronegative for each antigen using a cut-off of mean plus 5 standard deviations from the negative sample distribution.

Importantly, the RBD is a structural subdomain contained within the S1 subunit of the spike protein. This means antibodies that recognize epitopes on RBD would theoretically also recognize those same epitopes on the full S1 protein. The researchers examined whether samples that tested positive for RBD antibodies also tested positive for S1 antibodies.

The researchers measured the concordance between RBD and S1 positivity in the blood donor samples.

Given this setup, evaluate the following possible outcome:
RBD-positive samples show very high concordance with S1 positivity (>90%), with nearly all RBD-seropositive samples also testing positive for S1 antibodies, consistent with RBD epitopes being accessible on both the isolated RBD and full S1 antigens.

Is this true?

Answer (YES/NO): NO